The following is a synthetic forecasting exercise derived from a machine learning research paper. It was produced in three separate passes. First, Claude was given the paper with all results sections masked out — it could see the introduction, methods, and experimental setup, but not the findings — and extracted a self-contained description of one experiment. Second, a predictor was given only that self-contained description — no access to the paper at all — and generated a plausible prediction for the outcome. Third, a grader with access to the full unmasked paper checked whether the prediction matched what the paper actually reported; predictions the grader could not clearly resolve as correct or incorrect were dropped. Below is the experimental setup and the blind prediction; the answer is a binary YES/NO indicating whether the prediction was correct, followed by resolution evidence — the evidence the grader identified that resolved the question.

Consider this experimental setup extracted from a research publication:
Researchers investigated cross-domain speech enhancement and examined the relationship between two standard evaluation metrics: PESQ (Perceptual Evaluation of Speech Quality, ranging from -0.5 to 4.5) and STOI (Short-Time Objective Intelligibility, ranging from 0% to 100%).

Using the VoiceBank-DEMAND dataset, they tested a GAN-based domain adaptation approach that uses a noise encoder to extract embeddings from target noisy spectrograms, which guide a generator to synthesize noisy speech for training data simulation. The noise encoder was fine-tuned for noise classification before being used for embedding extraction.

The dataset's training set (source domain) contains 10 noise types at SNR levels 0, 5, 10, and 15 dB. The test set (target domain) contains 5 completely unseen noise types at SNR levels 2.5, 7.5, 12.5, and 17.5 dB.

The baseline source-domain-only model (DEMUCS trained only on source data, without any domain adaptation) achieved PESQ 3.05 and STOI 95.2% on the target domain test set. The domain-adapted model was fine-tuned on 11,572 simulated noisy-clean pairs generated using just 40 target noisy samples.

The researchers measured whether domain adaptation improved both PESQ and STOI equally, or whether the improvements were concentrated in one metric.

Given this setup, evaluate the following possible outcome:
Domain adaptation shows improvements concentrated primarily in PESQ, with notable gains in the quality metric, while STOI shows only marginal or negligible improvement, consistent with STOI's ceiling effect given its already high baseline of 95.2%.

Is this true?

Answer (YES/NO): YES